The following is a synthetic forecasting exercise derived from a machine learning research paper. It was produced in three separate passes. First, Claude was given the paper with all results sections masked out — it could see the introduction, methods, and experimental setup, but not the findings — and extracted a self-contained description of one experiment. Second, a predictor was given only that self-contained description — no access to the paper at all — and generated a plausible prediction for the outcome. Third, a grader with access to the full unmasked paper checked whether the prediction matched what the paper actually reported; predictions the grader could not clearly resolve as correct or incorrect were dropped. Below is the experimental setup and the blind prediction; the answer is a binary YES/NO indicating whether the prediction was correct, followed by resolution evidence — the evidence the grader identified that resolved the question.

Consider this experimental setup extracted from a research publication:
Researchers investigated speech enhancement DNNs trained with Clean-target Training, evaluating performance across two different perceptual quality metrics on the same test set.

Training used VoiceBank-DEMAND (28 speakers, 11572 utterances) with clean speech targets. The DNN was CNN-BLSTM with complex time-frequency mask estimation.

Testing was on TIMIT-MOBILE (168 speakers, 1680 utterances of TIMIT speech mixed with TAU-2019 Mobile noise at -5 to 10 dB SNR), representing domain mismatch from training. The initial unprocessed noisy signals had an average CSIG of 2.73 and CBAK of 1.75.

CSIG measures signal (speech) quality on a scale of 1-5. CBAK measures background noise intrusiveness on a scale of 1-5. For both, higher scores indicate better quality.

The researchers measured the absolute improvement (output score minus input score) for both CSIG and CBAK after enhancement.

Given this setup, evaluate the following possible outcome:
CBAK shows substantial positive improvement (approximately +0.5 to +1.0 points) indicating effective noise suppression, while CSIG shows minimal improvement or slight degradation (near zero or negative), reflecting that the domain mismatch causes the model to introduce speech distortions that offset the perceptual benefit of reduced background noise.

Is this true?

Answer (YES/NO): NO